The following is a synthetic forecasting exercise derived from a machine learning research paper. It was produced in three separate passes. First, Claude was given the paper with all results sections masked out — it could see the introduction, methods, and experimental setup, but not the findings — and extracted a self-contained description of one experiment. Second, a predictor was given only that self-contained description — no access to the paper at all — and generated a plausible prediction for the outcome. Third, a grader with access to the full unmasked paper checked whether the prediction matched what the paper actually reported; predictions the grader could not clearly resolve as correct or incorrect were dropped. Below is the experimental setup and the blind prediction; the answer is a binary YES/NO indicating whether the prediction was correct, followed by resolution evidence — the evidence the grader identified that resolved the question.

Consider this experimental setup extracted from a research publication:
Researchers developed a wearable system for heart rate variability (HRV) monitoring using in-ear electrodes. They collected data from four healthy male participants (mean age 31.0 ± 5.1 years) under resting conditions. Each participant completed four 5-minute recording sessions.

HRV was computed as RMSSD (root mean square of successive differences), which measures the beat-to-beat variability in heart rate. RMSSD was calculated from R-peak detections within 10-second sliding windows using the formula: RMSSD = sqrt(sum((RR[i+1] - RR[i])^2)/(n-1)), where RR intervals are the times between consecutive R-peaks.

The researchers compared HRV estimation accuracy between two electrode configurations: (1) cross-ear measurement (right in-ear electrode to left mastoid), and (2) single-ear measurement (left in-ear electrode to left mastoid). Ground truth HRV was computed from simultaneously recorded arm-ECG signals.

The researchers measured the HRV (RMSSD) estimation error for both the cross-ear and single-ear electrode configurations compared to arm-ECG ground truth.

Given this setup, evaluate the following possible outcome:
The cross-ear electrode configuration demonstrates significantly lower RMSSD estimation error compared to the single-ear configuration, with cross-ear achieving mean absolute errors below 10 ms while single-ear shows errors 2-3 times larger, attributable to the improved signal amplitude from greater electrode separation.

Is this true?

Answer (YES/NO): NO